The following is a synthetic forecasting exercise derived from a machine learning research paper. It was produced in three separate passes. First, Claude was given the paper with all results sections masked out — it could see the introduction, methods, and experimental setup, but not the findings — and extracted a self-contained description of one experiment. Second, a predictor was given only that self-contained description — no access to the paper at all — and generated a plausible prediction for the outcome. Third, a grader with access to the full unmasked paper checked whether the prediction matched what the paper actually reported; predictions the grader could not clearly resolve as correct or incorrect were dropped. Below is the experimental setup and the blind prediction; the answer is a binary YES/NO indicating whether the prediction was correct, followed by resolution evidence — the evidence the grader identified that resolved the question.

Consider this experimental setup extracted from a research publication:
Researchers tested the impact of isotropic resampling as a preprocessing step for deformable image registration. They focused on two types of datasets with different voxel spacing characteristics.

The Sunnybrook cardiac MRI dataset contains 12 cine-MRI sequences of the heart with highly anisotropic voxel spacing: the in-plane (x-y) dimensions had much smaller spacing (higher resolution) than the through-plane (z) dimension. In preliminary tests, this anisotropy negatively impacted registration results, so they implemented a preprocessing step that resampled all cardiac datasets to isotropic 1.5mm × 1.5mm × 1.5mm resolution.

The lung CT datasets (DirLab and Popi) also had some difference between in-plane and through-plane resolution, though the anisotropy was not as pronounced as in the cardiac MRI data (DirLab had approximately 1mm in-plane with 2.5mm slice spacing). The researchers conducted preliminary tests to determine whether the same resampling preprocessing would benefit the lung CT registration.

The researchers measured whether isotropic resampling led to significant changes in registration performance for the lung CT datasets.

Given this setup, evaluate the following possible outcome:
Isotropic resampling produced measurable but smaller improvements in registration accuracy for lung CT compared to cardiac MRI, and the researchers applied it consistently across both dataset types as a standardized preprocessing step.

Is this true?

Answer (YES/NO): NO